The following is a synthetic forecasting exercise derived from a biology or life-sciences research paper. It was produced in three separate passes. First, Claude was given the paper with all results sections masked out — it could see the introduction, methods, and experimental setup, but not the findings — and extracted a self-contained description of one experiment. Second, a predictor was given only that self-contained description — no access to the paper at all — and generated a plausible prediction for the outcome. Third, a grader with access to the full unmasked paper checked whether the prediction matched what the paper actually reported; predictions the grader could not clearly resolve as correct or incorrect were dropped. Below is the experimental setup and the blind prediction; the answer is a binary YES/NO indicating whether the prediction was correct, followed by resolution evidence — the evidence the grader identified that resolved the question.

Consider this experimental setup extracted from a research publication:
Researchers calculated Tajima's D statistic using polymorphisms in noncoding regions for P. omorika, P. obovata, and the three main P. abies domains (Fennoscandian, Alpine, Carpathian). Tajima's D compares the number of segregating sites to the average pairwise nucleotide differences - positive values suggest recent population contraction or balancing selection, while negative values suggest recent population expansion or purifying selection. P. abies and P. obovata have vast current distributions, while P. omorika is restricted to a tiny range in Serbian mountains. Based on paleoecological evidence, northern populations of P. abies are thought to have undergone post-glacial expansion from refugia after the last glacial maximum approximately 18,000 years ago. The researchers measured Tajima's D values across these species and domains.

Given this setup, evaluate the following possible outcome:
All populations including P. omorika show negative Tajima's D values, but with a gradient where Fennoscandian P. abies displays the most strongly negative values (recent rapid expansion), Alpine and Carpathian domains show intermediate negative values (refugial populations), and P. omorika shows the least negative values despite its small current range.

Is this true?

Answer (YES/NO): NO